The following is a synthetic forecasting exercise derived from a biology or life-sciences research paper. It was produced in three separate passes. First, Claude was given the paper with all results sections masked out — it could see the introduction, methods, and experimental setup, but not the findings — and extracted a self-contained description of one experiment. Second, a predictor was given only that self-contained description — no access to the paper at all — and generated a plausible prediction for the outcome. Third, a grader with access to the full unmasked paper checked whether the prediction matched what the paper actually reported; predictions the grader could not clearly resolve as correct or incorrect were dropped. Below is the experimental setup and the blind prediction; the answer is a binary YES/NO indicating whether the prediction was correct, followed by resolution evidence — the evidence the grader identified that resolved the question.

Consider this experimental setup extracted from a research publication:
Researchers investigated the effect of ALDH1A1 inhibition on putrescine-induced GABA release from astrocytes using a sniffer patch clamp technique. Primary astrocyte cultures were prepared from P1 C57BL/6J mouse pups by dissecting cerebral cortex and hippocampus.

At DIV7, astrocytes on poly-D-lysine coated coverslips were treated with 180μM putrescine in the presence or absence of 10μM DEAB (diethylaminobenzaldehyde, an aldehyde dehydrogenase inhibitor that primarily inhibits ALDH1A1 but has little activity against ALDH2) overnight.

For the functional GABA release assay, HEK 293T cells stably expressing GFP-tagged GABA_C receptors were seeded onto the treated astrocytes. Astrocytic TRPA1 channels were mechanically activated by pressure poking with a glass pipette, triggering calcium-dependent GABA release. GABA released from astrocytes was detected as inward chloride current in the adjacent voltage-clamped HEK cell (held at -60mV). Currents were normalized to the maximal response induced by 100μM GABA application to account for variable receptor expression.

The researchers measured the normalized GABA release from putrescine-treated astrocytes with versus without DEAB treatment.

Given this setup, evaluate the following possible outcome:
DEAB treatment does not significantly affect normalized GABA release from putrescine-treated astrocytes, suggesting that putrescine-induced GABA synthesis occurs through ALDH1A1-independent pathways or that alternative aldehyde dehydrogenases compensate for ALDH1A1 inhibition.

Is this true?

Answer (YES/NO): NO